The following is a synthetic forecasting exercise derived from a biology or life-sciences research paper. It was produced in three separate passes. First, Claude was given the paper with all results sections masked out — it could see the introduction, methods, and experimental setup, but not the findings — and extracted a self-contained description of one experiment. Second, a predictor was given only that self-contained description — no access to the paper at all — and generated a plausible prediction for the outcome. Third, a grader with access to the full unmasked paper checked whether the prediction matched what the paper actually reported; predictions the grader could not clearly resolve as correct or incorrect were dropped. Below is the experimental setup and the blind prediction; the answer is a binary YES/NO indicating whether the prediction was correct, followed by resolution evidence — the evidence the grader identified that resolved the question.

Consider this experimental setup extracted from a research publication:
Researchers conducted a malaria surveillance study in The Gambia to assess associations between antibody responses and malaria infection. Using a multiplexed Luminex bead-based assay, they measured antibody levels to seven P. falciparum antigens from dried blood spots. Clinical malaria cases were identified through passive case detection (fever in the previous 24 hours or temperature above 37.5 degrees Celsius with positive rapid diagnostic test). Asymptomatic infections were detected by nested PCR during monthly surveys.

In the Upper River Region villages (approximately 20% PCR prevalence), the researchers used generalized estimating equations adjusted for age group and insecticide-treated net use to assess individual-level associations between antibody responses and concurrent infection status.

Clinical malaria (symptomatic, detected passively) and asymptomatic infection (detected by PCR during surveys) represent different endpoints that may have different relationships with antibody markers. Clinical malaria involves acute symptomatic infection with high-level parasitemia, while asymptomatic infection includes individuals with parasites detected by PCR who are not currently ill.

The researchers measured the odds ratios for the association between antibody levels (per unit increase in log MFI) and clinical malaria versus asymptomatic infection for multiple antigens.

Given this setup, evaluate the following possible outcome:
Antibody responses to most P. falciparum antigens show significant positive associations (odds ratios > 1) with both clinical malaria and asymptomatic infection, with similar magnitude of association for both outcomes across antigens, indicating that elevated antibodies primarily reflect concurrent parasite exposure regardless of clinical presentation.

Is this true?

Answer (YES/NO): NO